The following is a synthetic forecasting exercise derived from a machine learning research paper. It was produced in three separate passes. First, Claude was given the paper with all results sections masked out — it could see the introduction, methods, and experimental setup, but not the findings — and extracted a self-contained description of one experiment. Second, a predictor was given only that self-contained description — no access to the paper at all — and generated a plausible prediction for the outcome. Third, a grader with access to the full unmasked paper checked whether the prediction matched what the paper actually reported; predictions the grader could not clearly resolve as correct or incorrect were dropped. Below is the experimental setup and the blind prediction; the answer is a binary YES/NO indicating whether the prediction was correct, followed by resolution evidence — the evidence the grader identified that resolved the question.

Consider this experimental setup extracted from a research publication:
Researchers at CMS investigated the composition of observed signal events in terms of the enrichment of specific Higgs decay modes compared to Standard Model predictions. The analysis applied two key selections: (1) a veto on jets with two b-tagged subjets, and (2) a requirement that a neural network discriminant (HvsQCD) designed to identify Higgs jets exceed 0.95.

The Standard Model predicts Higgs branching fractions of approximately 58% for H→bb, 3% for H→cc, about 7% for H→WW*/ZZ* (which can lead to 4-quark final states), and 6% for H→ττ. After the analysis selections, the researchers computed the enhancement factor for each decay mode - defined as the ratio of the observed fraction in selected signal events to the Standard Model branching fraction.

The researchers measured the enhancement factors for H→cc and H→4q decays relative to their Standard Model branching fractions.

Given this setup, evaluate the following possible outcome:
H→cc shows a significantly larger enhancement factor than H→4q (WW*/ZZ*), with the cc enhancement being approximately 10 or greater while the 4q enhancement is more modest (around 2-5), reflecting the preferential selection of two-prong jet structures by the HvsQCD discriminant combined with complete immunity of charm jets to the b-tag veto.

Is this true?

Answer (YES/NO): NO